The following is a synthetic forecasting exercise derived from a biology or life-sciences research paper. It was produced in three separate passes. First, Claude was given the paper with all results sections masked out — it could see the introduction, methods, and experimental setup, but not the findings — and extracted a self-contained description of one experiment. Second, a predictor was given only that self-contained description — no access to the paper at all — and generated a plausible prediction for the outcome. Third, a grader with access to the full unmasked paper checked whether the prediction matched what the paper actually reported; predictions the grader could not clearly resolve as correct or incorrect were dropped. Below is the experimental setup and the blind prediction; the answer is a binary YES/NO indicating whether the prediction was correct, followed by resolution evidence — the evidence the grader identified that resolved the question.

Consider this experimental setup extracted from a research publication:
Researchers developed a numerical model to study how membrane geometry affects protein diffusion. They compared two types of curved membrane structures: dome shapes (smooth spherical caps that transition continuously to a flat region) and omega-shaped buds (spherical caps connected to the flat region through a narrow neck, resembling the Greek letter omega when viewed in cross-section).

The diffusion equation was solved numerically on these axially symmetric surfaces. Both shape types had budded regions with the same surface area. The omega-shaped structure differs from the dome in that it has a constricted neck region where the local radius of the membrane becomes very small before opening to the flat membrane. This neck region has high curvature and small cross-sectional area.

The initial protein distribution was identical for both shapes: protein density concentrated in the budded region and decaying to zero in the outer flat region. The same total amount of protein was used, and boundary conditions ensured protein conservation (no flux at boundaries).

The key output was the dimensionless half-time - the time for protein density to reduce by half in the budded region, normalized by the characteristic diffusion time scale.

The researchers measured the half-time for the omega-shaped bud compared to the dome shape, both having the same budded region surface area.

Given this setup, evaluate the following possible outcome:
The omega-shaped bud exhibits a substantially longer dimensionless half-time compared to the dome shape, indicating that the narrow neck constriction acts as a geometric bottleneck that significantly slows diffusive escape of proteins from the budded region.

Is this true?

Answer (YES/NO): YES